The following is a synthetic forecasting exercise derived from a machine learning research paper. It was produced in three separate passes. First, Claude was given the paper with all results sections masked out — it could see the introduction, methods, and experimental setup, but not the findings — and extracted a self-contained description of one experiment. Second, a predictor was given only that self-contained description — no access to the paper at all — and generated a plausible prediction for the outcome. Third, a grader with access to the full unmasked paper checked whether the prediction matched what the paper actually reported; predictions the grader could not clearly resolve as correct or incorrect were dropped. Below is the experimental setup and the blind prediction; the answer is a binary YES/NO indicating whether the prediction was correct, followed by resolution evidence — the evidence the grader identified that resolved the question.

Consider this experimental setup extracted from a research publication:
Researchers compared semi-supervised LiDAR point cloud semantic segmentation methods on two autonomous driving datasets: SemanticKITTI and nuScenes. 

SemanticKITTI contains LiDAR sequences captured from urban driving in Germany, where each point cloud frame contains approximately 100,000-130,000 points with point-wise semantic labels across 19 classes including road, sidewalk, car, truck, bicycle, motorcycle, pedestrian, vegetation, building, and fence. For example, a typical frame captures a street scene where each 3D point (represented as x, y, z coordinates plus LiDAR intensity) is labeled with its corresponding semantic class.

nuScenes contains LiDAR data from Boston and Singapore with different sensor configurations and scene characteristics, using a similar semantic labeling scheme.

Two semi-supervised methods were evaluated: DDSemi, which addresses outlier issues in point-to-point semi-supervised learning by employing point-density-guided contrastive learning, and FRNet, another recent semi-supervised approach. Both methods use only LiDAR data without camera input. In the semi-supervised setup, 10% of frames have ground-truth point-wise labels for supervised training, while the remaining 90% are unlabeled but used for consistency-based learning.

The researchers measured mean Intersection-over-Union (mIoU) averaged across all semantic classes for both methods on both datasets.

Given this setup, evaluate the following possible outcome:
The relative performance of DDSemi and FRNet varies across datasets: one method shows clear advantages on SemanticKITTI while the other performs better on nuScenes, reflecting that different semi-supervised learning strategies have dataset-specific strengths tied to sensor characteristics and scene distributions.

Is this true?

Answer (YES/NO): YES